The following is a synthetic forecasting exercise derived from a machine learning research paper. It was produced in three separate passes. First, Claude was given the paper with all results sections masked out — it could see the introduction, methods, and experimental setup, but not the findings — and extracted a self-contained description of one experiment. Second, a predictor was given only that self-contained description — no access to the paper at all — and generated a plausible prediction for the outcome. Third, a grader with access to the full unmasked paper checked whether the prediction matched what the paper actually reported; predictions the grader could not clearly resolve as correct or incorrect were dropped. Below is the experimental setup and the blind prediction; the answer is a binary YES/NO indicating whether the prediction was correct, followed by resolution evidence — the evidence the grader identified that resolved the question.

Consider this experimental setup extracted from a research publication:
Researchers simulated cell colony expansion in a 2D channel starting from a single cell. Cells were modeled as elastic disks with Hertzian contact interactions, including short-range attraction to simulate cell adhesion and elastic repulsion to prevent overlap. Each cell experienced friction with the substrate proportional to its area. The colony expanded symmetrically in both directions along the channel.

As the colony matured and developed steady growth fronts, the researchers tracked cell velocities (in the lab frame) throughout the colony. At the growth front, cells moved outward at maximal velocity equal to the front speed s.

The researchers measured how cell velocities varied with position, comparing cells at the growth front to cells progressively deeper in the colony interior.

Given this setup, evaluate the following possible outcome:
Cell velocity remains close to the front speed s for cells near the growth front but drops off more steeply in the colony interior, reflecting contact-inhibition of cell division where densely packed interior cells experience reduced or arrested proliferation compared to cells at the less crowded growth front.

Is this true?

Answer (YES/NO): NO